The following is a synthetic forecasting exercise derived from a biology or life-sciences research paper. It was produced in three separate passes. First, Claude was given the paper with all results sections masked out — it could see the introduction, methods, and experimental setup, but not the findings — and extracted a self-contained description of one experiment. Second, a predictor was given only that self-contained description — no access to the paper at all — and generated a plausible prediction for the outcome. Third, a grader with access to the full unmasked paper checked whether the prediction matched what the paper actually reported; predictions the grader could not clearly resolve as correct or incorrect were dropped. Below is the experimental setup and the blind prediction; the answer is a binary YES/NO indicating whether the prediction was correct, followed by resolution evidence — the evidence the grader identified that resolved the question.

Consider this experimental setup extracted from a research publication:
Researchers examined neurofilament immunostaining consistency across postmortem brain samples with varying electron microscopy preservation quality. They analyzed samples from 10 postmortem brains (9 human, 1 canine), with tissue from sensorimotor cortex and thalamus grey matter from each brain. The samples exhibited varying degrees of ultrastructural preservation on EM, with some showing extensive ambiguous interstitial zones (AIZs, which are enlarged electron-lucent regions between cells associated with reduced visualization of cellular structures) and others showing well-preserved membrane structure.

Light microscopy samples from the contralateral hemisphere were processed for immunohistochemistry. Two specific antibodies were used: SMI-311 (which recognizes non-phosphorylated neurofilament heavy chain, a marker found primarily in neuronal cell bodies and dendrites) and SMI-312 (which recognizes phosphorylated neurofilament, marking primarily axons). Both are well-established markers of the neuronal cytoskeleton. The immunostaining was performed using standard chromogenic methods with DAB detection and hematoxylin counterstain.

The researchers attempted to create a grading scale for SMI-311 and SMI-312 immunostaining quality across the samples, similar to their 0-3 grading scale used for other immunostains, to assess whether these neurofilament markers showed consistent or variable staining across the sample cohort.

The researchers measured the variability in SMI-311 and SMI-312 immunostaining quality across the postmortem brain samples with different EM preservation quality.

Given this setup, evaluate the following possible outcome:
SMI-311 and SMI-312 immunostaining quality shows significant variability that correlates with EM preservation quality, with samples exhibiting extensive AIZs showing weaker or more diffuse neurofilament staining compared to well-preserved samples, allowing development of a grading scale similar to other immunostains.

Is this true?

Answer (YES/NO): NO